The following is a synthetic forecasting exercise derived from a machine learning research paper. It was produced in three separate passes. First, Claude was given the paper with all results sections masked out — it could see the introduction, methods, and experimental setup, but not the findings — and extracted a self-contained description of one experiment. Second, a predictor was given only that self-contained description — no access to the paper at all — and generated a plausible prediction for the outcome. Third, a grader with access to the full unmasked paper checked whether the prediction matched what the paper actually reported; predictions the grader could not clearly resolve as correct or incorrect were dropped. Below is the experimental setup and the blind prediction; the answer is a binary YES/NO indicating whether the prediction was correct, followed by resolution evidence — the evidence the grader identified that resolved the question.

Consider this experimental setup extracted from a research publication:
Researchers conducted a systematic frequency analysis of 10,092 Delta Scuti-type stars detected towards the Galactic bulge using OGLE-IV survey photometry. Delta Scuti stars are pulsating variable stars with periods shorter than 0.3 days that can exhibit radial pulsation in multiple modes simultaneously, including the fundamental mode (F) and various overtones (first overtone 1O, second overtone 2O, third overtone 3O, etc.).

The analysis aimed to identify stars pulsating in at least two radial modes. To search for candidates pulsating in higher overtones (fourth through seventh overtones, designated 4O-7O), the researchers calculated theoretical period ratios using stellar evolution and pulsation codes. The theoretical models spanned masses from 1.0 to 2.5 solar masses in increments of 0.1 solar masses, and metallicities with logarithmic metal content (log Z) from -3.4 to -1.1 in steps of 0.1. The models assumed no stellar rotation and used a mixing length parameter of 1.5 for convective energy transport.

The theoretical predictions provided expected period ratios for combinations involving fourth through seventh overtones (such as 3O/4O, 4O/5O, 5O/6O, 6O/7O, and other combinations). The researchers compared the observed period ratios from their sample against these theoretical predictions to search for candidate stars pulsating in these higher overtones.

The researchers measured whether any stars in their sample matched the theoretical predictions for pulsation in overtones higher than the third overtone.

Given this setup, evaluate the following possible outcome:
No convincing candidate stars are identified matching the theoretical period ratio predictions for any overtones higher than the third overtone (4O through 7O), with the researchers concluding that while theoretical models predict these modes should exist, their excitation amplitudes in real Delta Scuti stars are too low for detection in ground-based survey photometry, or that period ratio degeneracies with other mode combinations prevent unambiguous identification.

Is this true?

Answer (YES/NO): NO